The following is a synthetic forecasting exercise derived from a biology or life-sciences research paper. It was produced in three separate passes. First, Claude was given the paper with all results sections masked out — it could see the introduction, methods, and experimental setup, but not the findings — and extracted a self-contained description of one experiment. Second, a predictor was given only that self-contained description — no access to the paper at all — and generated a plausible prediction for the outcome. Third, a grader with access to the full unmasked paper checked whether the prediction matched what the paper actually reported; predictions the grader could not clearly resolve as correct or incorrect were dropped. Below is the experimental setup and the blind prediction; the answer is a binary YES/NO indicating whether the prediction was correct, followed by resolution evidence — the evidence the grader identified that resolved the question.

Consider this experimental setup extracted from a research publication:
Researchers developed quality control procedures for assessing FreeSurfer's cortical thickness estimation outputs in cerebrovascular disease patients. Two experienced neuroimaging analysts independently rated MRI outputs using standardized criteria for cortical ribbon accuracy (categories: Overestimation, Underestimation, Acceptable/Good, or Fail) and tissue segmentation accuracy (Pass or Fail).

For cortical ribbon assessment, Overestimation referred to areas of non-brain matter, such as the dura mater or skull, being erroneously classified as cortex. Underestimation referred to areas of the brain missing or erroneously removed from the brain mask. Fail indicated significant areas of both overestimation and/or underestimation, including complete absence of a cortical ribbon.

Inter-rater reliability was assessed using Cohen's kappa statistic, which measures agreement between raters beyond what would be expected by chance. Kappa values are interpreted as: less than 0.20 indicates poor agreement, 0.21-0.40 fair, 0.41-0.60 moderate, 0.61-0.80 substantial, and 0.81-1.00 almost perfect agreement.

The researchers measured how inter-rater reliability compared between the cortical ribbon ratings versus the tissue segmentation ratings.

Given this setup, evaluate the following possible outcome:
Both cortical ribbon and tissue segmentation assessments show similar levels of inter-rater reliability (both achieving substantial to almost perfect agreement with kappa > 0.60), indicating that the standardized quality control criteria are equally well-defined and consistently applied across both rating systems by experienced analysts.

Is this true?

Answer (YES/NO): NO